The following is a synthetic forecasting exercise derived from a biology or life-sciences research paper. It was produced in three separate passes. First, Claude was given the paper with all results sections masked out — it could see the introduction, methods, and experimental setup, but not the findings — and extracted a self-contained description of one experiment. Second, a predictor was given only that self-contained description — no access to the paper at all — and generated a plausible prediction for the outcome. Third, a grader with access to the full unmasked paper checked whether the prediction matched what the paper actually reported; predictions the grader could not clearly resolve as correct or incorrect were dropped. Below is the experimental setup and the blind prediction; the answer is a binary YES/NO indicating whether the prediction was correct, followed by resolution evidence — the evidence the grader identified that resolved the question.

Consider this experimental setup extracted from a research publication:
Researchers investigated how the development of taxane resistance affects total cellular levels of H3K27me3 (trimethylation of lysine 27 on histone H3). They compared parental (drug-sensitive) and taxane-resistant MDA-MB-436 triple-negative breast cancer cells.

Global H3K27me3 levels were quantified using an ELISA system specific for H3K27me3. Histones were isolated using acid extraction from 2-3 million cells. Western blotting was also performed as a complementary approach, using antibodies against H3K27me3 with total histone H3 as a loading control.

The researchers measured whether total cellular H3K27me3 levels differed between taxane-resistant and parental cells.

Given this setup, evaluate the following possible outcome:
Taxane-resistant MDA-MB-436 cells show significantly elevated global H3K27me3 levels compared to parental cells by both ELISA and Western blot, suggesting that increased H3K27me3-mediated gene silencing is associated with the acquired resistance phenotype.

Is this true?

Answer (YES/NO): NO